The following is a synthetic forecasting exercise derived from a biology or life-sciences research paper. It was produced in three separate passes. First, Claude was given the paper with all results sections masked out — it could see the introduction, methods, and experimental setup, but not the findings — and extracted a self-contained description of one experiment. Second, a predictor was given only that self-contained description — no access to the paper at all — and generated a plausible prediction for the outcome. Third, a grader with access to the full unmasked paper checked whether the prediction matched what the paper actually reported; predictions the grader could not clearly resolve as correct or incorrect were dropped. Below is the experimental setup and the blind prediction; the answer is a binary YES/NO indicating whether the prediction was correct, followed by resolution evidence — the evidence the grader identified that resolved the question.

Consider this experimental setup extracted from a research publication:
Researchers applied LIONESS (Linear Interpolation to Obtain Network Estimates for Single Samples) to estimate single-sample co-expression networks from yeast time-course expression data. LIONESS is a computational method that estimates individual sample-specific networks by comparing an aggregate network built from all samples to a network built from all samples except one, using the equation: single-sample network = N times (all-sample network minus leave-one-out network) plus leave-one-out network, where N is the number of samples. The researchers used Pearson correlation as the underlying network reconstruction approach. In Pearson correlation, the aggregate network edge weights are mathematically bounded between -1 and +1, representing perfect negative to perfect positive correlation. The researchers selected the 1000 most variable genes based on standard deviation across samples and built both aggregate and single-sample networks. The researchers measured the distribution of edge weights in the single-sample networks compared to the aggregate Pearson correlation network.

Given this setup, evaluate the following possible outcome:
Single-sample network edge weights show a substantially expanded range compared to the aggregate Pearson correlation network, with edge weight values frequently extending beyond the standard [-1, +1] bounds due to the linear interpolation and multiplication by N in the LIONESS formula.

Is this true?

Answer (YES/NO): YES